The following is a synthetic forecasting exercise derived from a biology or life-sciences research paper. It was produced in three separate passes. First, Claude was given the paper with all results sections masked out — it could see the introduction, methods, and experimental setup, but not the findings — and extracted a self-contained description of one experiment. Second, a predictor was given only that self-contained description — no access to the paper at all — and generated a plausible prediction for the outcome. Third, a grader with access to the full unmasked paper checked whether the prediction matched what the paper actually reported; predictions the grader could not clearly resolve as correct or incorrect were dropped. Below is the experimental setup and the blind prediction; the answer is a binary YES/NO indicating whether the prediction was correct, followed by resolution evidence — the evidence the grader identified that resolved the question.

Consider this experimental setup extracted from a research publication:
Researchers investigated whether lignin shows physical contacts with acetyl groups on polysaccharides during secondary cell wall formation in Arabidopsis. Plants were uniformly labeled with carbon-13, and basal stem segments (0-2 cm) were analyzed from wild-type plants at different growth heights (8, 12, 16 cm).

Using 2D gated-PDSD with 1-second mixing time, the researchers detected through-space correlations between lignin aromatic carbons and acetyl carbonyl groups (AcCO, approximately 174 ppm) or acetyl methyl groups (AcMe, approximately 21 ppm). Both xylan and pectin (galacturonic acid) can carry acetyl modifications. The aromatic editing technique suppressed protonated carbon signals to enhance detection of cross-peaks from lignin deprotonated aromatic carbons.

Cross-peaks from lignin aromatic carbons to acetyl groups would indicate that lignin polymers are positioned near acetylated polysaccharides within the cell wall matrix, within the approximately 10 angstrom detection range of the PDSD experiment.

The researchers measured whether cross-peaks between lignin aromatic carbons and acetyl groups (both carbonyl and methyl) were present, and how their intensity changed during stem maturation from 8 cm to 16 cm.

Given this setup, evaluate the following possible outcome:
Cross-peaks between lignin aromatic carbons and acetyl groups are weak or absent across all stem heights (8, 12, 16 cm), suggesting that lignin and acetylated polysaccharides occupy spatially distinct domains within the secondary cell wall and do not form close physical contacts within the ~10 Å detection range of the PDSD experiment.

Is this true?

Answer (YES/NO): NO